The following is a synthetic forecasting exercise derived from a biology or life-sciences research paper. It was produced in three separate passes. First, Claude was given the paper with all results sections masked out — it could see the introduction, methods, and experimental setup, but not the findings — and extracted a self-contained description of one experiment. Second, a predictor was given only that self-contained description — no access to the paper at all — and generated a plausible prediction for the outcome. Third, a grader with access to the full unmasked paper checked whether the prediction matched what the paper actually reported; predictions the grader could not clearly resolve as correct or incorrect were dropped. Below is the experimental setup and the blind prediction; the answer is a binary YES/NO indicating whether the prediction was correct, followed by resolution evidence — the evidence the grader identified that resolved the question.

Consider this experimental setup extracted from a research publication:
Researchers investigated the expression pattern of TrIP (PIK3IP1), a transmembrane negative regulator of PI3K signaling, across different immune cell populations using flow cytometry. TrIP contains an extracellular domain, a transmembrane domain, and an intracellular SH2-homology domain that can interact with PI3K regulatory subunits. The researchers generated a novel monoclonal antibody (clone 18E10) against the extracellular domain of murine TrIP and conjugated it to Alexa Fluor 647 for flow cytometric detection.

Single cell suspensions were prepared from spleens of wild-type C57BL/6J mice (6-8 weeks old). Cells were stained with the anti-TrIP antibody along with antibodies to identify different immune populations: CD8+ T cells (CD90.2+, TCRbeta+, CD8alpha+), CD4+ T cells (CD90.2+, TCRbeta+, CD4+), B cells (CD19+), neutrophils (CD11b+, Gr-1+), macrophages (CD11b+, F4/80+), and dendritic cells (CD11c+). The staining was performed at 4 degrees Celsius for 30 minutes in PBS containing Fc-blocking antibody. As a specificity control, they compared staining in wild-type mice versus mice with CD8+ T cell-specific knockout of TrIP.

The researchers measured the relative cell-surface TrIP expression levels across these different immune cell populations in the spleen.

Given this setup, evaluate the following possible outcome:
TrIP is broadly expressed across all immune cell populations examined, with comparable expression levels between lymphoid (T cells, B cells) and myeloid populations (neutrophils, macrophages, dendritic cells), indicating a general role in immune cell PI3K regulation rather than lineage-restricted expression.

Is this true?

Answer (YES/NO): NO